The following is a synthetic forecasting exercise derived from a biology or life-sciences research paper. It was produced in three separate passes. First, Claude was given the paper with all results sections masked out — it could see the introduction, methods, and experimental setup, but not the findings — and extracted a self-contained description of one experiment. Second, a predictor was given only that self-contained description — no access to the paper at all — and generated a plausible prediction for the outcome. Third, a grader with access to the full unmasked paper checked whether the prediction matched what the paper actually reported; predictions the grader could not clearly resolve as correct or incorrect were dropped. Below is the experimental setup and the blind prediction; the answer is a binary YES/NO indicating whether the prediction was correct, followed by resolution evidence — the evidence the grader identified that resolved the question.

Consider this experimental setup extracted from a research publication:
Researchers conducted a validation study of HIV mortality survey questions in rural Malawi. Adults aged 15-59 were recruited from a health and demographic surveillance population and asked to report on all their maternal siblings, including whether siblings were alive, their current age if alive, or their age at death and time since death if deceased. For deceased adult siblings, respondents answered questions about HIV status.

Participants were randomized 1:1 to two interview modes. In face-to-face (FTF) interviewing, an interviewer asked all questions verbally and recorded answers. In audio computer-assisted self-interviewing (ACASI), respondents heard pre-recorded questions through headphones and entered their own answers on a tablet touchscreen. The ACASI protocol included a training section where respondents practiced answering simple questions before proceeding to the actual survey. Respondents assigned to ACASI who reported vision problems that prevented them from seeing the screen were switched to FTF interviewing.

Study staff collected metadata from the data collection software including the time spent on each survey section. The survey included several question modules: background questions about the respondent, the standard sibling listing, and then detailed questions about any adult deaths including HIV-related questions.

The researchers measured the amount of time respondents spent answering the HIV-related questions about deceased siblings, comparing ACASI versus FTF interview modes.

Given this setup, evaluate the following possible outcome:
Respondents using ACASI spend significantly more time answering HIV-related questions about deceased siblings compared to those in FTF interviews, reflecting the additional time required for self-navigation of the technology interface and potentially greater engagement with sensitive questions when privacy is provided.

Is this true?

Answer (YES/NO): YES